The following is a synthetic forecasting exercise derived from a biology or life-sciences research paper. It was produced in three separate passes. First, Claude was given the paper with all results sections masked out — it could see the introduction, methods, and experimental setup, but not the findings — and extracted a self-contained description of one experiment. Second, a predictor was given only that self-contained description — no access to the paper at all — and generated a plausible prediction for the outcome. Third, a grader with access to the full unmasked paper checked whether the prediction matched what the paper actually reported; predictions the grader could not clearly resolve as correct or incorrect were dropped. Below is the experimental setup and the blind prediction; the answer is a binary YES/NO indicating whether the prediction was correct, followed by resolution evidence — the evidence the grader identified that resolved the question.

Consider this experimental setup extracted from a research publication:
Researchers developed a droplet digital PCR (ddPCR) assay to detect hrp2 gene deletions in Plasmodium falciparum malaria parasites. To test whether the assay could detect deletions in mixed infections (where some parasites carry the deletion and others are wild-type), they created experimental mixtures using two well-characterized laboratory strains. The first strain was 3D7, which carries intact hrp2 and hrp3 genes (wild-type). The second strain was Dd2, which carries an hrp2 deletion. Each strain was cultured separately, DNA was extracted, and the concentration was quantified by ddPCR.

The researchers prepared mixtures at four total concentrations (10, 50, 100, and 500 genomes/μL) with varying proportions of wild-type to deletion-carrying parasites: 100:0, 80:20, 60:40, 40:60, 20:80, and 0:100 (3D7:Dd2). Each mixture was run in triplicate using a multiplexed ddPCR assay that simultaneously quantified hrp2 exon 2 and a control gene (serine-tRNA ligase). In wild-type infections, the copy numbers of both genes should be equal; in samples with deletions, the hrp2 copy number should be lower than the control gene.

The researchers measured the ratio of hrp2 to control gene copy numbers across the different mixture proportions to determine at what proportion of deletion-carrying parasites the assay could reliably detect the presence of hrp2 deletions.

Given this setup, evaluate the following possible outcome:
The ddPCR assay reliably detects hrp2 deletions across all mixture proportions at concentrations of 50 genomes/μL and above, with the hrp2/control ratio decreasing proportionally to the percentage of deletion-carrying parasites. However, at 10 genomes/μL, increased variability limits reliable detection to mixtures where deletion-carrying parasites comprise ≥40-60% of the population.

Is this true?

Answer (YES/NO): NO